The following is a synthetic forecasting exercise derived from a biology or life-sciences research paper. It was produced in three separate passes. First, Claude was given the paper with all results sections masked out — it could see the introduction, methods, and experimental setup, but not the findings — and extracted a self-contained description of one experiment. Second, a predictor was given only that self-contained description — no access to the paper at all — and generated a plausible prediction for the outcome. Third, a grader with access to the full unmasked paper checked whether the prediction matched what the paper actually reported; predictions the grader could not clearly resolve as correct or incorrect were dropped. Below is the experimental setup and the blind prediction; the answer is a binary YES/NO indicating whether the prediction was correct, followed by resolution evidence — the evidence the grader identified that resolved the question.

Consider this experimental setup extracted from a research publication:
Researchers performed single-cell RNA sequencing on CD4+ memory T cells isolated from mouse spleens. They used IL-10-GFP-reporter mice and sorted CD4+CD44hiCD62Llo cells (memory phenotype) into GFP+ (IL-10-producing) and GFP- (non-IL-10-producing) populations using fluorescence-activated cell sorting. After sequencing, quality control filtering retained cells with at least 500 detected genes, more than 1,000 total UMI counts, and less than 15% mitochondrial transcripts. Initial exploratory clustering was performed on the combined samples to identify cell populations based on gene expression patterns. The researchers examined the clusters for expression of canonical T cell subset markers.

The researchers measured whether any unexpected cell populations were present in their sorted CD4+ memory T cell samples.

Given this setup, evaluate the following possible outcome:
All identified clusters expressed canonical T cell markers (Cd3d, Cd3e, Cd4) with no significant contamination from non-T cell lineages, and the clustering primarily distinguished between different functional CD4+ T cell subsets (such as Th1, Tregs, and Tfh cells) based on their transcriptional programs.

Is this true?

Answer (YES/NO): NO